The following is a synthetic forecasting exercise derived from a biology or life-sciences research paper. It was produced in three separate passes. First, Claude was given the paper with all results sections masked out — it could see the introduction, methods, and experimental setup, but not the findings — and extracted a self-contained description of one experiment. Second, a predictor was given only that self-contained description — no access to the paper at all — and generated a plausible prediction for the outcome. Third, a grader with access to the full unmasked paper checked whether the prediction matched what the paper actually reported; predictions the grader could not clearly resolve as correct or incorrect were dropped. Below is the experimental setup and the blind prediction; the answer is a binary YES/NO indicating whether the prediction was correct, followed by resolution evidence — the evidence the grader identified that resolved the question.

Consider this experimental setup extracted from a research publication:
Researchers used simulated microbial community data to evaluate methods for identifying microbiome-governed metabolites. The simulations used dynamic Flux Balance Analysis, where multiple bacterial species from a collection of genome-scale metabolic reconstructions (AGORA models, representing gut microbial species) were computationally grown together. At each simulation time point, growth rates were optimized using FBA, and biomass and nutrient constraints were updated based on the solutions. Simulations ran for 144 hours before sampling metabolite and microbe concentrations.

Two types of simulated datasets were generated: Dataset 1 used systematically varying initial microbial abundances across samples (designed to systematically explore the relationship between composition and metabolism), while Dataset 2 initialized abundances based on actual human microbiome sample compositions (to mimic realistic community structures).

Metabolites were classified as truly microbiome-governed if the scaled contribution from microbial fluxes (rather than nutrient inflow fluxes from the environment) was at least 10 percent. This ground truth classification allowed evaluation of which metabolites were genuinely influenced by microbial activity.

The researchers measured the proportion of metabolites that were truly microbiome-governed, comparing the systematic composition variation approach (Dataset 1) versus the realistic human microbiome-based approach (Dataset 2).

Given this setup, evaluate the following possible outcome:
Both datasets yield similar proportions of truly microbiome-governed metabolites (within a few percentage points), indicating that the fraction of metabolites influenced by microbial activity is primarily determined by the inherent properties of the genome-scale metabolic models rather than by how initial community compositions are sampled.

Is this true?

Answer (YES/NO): NO